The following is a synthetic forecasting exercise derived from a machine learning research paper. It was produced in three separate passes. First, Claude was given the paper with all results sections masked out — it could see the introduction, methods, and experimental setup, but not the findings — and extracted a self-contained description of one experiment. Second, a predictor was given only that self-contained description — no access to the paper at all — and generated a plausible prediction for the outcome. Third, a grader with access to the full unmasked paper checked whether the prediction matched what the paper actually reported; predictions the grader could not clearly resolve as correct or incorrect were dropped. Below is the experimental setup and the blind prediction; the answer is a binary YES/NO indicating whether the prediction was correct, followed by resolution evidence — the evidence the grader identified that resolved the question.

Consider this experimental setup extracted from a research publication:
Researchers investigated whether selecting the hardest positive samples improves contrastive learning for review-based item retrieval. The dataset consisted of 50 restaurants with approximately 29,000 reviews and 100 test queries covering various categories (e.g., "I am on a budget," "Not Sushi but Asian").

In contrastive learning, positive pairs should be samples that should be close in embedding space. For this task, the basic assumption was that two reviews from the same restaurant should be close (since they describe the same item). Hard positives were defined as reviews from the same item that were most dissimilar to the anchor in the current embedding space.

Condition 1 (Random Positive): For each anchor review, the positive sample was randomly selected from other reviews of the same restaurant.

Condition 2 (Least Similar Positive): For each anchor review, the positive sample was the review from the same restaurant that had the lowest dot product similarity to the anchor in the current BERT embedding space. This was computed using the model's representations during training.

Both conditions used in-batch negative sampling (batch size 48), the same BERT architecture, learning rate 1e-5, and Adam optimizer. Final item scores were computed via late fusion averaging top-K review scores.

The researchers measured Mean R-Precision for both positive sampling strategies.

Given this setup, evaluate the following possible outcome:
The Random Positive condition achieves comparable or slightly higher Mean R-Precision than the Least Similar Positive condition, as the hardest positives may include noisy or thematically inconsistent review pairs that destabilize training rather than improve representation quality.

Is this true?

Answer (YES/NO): NO